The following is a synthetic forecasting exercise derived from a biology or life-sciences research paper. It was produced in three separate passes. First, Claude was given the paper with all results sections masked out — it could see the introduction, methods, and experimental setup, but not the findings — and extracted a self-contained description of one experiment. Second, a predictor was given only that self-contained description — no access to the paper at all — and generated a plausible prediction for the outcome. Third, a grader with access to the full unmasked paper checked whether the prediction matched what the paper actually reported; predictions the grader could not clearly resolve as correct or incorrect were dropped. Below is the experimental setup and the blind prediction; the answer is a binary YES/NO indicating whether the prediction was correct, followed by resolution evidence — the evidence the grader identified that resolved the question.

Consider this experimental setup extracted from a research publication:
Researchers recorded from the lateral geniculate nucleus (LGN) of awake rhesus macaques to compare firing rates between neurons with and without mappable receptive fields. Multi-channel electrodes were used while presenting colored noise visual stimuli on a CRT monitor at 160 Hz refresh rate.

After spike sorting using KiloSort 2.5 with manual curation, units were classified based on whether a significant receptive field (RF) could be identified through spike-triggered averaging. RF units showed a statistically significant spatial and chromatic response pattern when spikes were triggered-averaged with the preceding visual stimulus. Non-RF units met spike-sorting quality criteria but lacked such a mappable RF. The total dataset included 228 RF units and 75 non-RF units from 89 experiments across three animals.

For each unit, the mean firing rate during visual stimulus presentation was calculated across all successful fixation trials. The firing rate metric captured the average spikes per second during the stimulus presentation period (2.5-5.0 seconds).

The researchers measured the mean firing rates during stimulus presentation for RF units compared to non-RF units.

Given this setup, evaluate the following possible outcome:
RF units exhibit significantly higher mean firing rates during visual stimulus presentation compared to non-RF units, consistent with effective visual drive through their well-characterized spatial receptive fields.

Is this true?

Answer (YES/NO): YES